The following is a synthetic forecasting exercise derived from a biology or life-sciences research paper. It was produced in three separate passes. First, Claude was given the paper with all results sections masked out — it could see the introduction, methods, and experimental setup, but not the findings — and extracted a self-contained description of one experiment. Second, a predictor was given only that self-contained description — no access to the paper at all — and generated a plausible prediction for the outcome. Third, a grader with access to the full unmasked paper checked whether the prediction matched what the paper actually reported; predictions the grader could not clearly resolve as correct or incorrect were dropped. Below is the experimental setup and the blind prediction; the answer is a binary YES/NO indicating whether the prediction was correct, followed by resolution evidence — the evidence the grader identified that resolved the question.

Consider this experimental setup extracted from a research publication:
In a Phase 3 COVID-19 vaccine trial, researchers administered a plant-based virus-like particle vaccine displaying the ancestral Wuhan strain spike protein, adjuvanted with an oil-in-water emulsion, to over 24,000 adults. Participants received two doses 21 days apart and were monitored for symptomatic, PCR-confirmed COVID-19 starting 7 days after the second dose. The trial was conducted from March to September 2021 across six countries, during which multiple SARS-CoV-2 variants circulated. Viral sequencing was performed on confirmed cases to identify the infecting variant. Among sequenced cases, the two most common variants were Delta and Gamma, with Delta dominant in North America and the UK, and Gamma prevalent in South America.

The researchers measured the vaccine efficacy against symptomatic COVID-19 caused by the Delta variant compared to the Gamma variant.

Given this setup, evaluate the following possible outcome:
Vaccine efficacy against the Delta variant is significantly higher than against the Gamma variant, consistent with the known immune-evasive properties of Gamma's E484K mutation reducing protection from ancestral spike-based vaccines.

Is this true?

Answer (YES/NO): NO